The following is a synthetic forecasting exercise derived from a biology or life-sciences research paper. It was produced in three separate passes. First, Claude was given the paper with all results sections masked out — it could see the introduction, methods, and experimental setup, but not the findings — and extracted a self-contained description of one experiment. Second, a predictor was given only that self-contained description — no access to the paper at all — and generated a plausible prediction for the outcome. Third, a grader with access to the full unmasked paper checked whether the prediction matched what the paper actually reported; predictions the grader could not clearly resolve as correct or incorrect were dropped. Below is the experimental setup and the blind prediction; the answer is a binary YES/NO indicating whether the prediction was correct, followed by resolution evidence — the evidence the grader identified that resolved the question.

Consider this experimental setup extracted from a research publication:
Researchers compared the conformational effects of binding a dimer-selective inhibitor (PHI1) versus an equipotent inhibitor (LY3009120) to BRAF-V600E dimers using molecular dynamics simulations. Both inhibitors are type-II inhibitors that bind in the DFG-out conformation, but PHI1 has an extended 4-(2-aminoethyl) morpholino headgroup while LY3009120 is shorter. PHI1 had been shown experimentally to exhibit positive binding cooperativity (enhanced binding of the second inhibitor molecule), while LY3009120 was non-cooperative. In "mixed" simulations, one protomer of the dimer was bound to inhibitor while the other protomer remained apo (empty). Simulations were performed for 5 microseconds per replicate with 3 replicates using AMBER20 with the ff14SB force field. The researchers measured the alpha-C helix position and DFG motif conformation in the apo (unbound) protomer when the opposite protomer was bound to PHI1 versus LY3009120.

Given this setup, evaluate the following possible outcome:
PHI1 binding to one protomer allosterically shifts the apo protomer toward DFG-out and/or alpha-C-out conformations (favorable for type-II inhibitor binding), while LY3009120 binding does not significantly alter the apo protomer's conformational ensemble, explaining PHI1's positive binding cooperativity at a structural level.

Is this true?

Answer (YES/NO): NO